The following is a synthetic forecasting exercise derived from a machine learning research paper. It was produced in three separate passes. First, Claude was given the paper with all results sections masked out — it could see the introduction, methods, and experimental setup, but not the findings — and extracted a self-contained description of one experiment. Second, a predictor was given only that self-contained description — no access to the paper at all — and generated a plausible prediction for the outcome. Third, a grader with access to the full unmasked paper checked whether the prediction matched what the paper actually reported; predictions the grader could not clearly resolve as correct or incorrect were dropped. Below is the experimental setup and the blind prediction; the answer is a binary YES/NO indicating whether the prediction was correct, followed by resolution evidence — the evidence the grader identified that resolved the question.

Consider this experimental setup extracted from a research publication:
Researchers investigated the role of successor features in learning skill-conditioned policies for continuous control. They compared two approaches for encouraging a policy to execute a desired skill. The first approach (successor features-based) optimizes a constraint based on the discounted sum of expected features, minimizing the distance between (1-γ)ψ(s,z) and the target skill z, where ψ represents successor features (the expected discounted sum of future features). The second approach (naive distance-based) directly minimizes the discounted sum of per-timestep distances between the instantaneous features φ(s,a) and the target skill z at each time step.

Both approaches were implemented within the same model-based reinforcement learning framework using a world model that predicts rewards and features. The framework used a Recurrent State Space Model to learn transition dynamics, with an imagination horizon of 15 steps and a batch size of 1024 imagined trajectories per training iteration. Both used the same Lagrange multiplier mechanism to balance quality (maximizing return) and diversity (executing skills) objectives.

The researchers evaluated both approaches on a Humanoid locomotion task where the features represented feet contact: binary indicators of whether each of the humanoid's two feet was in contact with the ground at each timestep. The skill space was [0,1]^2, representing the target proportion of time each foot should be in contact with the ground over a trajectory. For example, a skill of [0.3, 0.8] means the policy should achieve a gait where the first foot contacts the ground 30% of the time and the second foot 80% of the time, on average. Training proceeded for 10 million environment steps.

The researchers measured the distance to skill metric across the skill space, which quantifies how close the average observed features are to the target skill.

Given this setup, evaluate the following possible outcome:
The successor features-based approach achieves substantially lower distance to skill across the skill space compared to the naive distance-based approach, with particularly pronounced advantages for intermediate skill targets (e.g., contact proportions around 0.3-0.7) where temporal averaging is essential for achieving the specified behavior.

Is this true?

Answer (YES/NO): YES